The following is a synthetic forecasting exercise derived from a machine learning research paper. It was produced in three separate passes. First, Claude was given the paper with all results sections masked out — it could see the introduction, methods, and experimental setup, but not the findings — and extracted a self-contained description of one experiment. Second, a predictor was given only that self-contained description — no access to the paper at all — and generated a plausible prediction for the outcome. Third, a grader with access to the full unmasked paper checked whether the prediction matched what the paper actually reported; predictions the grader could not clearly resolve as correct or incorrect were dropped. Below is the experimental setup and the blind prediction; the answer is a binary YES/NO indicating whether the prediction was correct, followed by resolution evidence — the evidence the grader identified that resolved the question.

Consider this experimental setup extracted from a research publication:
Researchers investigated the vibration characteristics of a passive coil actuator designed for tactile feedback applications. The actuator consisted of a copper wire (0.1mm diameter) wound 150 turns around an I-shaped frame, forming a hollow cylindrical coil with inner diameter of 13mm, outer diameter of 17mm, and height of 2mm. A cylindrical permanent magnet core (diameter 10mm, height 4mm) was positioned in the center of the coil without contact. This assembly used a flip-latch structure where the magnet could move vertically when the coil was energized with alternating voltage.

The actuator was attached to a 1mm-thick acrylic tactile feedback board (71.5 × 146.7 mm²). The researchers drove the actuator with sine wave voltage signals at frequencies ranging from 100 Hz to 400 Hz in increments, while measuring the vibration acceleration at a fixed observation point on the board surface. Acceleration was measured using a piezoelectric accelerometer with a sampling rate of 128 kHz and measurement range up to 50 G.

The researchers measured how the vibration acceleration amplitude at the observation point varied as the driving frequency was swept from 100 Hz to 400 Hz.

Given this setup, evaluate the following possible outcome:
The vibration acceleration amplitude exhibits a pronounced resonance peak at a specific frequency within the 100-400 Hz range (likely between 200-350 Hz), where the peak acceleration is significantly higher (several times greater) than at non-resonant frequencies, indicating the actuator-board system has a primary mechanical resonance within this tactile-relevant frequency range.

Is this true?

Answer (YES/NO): NO